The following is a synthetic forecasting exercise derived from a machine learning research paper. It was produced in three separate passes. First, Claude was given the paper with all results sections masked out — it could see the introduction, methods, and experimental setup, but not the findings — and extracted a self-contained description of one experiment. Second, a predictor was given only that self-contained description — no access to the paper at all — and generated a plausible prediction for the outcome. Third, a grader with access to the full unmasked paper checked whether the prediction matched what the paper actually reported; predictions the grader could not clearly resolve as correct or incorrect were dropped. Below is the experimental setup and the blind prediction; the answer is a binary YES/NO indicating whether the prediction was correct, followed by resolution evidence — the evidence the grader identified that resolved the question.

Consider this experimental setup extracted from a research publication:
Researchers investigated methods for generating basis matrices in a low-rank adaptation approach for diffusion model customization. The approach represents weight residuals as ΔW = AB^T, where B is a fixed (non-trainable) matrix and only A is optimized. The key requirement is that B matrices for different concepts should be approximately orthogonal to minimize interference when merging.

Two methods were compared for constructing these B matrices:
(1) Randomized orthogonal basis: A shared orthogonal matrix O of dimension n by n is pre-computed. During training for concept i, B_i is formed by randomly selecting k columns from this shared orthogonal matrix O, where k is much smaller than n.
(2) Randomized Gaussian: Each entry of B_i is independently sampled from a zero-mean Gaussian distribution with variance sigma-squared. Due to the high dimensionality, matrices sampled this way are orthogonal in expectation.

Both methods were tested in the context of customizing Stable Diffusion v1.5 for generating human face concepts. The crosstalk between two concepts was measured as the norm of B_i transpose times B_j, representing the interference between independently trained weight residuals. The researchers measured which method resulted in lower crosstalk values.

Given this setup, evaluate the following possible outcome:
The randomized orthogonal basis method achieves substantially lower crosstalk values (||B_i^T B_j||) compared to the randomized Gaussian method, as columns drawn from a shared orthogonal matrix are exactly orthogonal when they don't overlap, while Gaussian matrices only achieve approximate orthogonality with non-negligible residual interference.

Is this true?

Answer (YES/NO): YES